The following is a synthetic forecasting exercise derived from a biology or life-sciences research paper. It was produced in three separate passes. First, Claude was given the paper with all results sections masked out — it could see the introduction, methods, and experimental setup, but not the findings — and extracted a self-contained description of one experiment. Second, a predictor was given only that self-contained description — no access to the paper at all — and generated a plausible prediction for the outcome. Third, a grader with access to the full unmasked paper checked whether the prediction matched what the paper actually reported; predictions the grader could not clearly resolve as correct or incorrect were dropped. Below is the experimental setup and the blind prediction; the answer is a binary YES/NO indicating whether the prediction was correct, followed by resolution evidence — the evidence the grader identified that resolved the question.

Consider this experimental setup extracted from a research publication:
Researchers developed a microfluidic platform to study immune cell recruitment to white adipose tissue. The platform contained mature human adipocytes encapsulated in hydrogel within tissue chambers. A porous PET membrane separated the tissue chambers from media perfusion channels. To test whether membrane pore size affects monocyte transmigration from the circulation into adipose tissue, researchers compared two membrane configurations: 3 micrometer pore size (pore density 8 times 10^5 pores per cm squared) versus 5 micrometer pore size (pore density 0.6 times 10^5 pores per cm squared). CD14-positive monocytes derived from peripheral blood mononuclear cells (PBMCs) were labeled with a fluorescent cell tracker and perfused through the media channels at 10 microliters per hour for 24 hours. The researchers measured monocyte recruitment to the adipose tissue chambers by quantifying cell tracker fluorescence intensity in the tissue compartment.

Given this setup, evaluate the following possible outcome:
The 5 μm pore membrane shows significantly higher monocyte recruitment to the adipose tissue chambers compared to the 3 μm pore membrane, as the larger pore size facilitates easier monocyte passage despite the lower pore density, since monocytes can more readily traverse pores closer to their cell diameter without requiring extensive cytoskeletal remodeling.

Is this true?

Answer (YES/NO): NO